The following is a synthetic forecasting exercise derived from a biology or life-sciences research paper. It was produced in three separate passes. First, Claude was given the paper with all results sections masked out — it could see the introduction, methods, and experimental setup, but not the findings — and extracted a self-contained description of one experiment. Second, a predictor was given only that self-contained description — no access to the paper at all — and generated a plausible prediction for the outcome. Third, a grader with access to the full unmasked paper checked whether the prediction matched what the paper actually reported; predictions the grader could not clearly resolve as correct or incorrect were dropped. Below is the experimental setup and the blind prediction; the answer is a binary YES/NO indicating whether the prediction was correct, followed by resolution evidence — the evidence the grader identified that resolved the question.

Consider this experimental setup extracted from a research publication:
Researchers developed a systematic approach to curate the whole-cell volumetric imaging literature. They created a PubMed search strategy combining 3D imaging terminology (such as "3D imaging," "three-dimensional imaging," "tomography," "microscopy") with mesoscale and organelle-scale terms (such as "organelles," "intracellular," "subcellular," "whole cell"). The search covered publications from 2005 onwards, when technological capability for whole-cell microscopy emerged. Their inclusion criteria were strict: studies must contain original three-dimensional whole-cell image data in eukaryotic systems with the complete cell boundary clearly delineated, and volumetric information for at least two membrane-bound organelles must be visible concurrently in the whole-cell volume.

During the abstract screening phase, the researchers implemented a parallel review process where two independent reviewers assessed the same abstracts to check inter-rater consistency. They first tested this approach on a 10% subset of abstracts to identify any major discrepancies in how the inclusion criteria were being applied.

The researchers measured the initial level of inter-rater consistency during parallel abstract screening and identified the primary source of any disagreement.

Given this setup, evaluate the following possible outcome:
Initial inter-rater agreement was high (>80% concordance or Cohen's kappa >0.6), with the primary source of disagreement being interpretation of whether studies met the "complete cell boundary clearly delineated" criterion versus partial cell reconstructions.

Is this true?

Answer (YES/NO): NO